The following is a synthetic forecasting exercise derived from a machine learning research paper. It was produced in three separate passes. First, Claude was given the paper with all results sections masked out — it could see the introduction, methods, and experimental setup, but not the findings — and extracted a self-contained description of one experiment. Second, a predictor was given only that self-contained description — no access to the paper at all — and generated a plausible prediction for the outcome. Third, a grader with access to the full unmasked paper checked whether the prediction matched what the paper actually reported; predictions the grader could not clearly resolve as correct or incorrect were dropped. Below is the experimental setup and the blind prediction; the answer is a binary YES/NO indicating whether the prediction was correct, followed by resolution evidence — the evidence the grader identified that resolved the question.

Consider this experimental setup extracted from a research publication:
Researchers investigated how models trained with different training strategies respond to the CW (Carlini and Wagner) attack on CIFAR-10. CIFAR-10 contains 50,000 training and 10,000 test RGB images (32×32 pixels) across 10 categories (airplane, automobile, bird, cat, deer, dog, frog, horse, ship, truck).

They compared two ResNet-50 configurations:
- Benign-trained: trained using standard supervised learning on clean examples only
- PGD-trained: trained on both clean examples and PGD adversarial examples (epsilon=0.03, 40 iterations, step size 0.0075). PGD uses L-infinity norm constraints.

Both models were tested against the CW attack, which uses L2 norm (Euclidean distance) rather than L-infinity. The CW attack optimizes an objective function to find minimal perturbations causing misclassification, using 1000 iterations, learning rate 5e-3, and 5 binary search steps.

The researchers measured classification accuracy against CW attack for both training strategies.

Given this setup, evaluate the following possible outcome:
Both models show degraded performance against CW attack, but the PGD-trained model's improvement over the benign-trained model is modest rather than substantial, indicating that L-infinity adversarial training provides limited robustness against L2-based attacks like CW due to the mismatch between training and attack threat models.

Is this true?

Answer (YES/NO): YES